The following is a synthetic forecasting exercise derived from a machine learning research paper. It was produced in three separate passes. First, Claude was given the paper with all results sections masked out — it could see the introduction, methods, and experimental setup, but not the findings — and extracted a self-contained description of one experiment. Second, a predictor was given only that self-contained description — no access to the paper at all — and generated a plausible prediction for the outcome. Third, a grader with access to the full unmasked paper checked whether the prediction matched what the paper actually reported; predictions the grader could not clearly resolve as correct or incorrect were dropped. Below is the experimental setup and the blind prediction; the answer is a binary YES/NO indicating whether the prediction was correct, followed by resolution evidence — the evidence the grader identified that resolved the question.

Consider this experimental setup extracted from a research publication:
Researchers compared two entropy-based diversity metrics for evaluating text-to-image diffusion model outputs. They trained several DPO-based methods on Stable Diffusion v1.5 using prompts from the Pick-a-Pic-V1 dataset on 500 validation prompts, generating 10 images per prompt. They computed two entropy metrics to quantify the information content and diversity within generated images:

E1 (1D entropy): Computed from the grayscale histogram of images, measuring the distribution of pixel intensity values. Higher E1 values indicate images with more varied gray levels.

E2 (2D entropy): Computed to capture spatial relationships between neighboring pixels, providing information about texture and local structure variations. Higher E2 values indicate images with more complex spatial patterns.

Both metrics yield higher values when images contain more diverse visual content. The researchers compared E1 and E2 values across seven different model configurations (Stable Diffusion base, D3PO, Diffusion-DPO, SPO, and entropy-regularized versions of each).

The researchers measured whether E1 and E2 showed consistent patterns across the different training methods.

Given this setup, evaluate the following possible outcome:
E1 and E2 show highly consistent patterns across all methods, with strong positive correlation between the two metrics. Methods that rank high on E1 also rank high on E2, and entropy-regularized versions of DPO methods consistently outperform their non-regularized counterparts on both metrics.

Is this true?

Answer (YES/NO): YES